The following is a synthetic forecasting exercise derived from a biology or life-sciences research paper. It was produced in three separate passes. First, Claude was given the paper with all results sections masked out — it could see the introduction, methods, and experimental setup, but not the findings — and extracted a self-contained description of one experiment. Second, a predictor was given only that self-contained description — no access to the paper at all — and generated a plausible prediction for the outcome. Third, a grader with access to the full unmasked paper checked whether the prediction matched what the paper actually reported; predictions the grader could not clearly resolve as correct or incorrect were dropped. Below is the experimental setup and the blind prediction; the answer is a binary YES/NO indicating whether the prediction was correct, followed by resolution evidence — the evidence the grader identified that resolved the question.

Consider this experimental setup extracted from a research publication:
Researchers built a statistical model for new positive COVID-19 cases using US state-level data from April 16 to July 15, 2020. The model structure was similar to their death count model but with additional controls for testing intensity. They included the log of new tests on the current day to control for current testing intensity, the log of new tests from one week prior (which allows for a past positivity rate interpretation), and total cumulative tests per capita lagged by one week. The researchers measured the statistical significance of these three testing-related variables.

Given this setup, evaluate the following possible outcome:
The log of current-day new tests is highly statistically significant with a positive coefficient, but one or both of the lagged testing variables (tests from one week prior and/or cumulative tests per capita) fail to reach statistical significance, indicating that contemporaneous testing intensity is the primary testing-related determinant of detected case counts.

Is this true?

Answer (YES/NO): NO